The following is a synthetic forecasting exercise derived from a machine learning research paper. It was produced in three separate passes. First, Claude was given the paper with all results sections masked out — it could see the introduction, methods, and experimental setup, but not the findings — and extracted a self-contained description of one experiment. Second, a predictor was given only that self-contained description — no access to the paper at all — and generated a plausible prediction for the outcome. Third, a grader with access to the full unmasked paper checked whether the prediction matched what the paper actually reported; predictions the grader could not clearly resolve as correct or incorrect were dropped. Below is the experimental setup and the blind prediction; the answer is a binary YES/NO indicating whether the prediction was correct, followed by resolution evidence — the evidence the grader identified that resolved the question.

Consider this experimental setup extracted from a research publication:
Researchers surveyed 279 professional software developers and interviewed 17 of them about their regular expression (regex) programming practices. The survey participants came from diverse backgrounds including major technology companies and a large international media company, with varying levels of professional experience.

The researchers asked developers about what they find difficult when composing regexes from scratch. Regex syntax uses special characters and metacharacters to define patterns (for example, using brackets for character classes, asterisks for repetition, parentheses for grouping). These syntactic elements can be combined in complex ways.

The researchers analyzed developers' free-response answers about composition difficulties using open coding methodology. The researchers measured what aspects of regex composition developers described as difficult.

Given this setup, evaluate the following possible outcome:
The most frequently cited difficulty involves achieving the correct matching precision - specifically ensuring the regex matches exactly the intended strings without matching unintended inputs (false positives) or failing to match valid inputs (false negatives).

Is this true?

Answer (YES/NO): NO